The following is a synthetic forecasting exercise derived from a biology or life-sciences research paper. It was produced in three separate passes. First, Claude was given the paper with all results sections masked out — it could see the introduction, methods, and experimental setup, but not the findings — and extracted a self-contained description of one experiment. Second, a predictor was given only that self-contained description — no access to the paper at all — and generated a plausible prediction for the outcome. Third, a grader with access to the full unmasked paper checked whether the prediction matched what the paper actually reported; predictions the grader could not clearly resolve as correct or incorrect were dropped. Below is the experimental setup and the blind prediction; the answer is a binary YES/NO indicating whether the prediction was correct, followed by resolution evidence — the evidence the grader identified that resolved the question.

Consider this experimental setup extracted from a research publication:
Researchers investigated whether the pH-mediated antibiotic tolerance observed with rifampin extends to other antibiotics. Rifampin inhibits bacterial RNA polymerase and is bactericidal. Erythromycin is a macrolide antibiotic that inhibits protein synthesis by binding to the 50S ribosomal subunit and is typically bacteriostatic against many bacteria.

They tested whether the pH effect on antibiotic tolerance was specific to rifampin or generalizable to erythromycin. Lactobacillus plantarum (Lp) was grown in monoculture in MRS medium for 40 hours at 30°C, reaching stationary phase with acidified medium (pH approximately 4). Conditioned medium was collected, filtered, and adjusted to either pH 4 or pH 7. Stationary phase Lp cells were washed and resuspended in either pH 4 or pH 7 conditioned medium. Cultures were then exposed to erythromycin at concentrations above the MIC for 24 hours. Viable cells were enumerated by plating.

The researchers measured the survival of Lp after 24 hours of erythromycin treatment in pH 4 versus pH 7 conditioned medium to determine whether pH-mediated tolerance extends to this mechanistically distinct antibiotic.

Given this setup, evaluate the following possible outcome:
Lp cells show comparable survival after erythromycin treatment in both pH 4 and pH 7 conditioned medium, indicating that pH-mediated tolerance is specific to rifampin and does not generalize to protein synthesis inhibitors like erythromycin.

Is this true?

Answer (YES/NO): NO